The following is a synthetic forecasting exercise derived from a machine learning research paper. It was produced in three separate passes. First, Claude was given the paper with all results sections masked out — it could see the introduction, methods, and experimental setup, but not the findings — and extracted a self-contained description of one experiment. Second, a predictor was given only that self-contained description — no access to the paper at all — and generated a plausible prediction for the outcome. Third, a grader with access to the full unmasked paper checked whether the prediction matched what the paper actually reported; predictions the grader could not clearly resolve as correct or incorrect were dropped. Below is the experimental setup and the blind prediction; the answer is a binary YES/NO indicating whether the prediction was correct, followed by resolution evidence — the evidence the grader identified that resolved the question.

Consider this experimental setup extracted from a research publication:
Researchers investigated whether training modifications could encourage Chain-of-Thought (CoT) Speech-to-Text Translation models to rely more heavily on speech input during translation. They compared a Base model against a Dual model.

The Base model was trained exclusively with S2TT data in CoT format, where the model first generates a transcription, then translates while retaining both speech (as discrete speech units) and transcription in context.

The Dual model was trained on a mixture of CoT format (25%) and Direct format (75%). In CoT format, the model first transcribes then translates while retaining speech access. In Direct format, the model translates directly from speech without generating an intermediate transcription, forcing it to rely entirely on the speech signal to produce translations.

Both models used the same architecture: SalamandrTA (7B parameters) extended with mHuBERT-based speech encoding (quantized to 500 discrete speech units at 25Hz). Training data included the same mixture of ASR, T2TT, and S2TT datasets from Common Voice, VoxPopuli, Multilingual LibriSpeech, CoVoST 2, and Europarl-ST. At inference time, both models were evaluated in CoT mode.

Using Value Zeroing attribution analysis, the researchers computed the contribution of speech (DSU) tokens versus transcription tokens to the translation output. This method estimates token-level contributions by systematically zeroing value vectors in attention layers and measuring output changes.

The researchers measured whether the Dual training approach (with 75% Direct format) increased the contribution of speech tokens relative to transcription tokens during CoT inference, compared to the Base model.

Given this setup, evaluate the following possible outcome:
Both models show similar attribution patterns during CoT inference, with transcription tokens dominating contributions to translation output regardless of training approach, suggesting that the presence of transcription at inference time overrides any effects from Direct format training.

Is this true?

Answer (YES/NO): NO